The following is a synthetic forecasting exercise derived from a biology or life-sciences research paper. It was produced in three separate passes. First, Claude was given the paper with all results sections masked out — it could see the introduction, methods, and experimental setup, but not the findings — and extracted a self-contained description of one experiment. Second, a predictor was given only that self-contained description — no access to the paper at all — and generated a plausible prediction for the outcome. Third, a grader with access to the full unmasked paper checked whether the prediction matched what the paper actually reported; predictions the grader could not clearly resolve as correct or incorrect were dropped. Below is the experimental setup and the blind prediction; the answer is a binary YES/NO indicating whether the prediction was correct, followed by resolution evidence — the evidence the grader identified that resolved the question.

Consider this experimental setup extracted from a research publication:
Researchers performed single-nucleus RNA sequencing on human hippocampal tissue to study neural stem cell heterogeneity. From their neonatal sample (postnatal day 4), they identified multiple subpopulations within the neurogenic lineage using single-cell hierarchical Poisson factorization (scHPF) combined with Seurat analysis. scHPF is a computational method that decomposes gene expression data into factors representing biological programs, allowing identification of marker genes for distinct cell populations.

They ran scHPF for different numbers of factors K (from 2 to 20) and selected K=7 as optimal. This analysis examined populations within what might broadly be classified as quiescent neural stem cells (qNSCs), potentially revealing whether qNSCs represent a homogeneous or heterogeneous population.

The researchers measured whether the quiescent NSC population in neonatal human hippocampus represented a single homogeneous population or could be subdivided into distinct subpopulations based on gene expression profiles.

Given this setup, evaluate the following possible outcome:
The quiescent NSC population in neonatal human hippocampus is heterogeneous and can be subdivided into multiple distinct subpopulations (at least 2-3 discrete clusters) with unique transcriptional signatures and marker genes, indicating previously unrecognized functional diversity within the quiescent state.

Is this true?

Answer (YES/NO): YES